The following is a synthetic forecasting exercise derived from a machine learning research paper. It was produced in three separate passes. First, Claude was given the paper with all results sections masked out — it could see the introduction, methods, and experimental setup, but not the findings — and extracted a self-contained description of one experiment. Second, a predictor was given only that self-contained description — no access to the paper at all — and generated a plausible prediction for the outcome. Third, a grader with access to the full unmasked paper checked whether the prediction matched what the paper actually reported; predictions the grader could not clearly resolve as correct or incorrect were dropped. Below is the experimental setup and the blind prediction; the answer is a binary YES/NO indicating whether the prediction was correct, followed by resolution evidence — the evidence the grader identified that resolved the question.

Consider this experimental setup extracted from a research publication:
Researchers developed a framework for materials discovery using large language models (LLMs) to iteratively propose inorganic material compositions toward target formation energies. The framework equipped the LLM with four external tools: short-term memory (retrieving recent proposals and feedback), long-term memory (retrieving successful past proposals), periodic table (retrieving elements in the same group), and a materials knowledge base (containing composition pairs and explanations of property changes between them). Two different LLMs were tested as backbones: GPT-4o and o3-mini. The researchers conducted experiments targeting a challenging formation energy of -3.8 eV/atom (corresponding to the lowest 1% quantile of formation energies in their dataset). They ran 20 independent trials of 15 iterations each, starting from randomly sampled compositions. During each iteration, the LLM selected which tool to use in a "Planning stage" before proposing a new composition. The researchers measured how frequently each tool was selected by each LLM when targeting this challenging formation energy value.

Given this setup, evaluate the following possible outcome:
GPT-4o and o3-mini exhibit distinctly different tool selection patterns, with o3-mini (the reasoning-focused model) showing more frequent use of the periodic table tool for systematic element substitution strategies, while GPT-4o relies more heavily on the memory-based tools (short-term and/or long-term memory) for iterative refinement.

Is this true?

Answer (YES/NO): NO